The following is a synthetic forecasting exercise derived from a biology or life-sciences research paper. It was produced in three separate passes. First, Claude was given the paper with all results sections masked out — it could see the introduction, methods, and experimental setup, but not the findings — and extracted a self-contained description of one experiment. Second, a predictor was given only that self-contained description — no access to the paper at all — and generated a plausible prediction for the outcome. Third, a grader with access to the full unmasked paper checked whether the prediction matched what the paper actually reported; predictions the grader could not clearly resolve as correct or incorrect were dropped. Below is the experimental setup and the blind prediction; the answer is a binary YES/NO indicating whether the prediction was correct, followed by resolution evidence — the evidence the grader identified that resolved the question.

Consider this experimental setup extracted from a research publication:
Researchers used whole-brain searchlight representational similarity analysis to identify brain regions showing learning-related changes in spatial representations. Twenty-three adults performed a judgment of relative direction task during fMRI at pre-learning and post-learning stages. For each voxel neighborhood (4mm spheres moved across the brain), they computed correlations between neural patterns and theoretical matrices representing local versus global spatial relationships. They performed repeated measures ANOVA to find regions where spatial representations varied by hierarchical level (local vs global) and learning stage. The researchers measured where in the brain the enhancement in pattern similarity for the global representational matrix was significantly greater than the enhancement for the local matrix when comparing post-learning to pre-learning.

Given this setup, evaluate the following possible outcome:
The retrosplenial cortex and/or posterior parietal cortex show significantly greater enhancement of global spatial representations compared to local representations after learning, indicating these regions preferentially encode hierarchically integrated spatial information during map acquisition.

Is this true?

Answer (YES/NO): NO